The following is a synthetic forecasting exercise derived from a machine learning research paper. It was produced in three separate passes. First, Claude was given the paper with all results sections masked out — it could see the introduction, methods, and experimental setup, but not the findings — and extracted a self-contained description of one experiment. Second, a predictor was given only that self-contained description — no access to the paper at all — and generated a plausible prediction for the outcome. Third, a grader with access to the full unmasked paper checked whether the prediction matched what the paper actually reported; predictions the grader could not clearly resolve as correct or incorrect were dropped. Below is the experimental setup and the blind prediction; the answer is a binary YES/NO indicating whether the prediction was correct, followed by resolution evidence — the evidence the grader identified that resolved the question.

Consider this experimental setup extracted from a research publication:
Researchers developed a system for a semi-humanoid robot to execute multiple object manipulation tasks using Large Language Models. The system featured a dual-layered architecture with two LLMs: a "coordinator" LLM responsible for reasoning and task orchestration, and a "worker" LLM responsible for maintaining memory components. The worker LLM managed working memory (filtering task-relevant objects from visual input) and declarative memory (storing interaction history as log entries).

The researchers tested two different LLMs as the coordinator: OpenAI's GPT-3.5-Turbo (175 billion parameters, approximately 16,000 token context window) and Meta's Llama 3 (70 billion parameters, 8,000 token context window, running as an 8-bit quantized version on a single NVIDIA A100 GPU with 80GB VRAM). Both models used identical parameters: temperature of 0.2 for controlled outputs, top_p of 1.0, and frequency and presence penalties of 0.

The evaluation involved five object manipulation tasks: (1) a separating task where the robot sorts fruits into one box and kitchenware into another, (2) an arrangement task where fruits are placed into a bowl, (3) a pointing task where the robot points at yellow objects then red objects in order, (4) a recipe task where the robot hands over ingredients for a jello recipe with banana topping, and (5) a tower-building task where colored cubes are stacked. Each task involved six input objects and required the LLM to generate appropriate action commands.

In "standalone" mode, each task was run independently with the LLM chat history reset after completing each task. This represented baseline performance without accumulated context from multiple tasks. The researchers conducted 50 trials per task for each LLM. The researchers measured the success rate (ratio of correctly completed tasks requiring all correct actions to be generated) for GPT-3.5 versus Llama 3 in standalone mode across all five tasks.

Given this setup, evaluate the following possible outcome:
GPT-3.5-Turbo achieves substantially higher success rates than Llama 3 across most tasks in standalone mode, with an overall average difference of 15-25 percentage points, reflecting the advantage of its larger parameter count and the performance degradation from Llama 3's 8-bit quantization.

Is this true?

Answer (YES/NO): NO